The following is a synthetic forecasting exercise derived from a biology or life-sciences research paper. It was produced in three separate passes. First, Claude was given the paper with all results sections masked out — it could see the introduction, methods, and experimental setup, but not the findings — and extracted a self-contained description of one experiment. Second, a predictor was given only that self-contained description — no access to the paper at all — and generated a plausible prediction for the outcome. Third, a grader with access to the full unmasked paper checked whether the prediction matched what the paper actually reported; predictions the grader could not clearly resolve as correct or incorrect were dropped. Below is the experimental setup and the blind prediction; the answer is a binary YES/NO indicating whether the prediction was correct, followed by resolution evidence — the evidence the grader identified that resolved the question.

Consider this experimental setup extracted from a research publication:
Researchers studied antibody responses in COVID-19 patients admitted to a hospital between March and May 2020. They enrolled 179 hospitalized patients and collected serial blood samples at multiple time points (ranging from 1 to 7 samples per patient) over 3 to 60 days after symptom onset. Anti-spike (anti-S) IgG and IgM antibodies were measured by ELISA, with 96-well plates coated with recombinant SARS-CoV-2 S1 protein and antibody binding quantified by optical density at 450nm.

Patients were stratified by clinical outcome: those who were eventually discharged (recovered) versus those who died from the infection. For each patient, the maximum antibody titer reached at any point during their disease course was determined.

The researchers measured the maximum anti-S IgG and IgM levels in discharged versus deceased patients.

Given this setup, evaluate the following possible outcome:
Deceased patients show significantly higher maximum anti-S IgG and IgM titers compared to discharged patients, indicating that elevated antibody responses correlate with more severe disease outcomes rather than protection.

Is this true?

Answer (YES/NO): NO